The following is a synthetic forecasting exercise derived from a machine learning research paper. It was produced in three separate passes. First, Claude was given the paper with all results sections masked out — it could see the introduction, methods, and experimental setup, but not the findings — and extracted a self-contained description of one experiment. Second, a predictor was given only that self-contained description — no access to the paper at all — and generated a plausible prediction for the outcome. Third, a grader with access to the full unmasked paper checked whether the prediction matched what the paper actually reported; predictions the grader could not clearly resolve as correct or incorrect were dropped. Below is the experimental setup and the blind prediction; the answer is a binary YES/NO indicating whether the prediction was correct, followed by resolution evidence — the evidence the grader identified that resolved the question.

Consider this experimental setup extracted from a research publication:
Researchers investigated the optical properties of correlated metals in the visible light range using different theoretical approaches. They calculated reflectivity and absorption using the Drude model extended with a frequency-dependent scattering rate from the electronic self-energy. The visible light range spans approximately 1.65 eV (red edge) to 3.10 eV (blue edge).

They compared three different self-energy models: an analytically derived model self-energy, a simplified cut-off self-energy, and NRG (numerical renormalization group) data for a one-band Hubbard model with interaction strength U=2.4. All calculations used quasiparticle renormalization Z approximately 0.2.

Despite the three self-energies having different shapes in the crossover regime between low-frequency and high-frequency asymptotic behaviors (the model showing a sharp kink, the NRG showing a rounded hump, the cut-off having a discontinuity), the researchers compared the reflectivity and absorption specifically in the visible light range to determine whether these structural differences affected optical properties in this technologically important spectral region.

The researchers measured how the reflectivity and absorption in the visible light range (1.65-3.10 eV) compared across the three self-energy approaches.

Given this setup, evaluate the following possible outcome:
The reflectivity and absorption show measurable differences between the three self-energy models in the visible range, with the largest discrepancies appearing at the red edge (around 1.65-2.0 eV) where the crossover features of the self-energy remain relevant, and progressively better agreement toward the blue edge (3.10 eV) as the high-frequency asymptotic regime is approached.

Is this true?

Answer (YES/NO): NO